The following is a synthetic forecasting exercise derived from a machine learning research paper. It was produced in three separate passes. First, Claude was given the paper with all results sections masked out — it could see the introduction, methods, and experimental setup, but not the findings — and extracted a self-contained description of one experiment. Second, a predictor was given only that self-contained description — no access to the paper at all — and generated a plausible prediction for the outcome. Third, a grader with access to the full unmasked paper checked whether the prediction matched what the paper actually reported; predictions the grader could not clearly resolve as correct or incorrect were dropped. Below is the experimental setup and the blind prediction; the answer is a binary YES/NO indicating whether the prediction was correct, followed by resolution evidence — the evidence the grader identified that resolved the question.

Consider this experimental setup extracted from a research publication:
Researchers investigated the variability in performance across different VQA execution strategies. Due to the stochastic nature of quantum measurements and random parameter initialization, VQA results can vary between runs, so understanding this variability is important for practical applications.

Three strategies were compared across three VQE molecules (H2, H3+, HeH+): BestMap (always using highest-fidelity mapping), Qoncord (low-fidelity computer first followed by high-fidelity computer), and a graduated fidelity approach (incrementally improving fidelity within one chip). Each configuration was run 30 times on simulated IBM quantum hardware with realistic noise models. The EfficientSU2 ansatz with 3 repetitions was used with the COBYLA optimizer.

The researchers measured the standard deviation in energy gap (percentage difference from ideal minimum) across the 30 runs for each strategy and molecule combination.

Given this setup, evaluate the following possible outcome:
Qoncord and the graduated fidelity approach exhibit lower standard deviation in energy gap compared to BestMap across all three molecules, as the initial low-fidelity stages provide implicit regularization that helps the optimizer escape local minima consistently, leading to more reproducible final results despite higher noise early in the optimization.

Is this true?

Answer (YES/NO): NO